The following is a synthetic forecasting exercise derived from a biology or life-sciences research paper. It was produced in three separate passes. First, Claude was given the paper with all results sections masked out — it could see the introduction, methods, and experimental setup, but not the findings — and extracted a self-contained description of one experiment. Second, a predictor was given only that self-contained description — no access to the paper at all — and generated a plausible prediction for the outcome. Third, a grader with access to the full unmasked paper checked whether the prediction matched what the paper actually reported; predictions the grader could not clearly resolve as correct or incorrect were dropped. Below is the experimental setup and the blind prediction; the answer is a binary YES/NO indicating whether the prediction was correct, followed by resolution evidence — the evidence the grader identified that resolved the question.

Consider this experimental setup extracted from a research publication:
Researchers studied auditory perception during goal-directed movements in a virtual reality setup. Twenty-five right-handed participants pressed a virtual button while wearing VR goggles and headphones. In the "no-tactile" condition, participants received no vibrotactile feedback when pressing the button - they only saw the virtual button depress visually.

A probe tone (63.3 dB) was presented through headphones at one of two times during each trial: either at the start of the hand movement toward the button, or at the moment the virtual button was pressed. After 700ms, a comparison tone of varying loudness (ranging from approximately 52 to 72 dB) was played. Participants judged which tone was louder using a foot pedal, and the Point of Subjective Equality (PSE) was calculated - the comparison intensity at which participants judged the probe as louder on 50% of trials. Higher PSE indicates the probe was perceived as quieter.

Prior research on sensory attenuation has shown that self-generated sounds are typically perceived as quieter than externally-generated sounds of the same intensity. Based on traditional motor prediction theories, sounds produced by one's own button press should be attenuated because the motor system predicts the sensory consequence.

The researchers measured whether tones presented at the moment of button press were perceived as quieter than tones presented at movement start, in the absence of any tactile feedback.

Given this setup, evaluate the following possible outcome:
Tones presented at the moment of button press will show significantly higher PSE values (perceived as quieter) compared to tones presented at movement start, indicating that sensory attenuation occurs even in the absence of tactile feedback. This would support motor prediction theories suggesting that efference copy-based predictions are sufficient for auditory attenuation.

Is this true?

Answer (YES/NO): NO